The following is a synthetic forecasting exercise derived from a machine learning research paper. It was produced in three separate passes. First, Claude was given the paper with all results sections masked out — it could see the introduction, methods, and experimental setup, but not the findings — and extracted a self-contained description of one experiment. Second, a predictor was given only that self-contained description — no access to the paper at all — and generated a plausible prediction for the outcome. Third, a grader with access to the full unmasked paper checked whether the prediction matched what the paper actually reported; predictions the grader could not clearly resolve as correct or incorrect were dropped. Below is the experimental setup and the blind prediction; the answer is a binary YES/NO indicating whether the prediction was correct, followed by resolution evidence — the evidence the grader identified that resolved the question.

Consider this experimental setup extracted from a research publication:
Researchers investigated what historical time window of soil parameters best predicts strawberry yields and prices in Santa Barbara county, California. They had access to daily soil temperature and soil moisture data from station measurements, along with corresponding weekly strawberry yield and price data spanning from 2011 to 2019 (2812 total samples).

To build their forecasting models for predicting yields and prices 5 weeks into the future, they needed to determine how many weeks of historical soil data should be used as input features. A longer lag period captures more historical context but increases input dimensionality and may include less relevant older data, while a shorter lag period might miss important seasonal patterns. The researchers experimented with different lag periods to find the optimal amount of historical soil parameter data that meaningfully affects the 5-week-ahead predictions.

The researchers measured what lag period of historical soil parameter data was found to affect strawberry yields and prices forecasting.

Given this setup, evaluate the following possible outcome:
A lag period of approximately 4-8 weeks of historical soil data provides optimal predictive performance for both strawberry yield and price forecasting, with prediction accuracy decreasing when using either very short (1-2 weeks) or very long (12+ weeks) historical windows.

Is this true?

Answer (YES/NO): NO